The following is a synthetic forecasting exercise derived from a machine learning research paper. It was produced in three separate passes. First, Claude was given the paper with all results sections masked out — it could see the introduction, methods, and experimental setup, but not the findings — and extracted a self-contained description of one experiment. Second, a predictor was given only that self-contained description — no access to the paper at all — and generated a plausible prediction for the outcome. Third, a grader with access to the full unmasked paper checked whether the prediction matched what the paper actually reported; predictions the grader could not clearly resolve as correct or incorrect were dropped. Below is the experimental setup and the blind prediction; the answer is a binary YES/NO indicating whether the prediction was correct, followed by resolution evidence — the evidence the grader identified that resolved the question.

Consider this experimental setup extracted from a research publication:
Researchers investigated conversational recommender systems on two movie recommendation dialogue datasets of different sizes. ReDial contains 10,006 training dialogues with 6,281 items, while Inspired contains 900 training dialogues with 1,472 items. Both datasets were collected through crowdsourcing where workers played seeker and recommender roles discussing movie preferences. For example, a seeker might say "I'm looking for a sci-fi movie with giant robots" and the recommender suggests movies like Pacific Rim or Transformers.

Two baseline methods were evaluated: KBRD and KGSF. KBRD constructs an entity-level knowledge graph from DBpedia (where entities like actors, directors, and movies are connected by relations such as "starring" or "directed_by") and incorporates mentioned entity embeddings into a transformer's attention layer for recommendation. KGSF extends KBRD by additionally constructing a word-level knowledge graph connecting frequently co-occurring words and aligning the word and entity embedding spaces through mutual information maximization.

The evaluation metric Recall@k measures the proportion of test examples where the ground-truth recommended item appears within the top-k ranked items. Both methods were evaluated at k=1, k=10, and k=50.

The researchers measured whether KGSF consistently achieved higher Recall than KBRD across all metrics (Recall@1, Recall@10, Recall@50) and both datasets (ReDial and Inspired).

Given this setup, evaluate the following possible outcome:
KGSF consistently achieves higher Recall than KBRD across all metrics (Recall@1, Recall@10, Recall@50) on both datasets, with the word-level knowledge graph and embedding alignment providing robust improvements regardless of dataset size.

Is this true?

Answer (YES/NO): NO